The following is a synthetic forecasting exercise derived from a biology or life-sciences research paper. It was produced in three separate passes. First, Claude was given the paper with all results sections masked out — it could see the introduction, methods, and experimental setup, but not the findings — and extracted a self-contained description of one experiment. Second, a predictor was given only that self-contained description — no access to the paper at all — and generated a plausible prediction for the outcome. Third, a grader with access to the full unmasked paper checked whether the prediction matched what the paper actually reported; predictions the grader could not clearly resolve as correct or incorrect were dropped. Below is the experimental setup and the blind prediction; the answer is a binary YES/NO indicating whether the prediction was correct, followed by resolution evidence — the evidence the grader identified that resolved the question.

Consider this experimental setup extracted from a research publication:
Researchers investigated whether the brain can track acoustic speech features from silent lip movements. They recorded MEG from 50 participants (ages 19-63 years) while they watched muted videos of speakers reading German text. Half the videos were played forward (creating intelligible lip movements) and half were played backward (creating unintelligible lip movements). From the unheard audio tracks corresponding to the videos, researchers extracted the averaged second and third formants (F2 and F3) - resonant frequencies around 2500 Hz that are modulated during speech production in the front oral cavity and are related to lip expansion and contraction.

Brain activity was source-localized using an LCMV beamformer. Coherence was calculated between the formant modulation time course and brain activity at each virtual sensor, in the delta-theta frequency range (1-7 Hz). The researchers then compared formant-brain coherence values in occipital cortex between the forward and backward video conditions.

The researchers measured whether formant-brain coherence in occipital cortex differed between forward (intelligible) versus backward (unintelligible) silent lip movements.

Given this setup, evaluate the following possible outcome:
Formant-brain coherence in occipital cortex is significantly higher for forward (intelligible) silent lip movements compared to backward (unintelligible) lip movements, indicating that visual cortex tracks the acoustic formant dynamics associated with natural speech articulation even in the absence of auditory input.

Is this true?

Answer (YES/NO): YES